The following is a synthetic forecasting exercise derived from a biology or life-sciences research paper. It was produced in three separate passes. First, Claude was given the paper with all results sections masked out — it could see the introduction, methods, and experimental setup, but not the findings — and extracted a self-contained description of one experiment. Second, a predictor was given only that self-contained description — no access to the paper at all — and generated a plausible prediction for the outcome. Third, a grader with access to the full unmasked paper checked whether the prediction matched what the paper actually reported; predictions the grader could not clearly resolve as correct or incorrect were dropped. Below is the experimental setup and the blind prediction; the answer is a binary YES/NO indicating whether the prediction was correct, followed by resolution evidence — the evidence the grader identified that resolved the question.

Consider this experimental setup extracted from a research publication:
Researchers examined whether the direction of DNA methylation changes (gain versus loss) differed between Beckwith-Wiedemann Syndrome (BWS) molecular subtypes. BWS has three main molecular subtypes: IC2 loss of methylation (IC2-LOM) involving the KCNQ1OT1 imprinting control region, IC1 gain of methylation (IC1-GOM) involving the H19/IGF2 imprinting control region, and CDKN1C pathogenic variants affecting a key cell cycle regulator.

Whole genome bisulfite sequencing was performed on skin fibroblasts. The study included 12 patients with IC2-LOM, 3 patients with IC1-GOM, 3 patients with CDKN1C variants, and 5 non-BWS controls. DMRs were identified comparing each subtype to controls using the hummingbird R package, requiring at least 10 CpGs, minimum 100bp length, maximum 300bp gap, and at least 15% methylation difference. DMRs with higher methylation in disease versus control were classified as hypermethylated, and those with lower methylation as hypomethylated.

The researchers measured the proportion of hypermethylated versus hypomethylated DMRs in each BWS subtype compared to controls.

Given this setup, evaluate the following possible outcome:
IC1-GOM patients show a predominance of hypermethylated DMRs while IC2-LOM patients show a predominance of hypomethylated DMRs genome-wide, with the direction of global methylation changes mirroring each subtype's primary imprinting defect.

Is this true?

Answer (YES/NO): NO